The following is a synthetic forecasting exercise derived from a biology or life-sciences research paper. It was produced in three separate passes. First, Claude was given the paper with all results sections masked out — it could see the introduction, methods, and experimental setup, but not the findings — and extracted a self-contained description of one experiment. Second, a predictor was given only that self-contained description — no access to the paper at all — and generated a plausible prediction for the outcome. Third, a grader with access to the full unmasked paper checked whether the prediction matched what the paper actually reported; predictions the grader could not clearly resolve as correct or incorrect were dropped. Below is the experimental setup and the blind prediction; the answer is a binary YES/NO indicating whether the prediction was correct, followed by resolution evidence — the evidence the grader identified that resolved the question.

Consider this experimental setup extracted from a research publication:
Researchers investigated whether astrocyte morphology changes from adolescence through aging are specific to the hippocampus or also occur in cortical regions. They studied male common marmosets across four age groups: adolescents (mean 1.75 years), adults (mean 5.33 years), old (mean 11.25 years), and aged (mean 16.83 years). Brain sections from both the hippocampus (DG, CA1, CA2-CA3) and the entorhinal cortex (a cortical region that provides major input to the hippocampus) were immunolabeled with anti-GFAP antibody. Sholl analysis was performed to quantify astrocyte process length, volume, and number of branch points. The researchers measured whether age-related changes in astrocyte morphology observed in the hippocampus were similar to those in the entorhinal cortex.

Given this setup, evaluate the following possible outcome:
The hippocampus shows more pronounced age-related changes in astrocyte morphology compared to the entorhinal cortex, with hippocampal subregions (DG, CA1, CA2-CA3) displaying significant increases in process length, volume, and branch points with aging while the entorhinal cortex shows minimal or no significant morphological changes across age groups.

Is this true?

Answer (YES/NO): NO